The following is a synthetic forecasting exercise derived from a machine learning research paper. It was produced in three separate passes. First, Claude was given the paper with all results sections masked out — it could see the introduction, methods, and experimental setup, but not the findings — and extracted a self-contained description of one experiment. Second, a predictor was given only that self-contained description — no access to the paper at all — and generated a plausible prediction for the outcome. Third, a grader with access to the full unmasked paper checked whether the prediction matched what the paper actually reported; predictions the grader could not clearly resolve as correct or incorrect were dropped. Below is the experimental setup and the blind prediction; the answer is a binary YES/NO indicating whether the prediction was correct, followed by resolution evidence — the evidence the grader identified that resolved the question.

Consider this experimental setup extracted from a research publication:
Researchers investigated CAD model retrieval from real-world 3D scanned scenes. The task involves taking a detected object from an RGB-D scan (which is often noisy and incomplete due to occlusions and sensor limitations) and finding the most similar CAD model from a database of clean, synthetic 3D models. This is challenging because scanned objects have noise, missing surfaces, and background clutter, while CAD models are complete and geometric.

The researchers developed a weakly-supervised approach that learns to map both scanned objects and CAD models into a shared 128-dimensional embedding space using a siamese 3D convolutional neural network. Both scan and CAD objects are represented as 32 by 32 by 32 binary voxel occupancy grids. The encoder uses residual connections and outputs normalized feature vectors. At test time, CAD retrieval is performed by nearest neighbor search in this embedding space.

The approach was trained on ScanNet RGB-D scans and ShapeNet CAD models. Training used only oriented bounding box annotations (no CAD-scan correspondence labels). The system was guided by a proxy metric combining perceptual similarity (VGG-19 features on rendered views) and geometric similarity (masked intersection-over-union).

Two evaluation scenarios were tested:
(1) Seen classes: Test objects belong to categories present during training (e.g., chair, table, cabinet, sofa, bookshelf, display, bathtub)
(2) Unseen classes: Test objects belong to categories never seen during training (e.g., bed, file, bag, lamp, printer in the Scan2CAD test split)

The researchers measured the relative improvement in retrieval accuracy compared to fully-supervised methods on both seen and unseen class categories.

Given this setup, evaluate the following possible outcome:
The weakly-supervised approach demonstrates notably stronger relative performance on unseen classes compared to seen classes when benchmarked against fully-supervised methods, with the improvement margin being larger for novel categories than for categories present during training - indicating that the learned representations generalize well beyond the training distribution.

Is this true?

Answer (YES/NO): YES